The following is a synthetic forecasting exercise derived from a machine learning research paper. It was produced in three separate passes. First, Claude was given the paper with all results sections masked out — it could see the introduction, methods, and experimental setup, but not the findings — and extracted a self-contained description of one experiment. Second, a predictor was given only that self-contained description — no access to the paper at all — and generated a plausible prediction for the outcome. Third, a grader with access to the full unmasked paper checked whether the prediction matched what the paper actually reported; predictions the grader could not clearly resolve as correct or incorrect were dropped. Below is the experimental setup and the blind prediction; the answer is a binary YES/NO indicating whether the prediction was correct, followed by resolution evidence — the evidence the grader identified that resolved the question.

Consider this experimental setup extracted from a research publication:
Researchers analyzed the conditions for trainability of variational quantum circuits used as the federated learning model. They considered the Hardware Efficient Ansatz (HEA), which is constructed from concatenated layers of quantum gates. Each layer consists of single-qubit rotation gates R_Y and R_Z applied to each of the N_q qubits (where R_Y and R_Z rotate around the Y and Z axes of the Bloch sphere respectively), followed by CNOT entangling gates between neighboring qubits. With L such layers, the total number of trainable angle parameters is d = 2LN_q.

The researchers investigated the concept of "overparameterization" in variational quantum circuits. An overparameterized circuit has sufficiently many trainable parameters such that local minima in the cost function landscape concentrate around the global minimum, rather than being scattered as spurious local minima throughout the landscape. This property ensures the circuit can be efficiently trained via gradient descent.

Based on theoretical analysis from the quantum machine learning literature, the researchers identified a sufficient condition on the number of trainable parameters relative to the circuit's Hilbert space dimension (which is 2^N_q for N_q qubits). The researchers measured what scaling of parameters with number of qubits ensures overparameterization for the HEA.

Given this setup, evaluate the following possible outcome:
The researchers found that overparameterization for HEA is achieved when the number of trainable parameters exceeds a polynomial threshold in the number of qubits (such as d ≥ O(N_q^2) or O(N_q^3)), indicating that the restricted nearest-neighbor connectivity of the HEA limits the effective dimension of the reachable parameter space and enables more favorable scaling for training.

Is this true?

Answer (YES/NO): NO